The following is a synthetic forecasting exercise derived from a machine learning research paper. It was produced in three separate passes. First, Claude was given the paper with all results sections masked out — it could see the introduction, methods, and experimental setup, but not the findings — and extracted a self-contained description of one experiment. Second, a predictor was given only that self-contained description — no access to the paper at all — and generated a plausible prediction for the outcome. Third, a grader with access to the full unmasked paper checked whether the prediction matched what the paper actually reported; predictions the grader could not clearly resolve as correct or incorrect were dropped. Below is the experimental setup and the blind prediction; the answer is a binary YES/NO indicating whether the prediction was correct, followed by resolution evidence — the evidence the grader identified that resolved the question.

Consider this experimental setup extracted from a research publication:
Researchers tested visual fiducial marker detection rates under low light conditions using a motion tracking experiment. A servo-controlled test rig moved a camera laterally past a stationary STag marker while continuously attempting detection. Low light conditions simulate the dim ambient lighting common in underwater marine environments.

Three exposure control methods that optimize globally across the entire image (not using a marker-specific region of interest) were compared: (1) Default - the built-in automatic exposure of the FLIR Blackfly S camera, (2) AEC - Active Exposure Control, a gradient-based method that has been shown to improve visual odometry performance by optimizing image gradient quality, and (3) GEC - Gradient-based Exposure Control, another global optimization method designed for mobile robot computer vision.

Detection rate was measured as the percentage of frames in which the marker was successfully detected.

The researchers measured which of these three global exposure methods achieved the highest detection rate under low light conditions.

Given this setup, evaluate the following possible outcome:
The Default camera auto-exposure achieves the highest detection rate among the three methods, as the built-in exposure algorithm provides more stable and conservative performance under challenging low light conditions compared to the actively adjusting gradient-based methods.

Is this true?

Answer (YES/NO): NO